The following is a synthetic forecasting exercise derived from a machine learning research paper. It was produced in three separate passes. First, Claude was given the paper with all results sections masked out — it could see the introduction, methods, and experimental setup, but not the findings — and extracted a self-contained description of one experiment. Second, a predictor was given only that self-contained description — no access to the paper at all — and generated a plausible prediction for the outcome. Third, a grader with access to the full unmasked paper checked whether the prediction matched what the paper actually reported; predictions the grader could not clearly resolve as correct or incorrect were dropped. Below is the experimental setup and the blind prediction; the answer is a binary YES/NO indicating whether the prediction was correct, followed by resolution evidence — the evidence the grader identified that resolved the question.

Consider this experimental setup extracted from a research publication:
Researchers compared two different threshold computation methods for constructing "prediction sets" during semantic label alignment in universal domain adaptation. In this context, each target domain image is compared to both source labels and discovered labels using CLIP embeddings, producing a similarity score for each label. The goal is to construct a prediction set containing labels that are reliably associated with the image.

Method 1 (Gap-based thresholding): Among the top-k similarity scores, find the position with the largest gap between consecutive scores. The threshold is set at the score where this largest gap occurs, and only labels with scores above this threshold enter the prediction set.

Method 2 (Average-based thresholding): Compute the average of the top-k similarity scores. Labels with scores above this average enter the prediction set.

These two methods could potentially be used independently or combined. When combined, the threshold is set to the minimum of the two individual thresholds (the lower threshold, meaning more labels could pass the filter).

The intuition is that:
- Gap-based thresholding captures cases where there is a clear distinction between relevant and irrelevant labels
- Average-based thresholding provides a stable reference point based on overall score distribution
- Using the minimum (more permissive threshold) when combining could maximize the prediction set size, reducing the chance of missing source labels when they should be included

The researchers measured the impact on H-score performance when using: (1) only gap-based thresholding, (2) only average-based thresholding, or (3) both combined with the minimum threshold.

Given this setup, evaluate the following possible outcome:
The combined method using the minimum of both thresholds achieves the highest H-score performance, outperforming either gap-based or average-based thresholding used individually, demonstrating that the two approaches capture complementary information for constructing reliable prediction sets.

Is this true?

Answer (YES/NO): YES